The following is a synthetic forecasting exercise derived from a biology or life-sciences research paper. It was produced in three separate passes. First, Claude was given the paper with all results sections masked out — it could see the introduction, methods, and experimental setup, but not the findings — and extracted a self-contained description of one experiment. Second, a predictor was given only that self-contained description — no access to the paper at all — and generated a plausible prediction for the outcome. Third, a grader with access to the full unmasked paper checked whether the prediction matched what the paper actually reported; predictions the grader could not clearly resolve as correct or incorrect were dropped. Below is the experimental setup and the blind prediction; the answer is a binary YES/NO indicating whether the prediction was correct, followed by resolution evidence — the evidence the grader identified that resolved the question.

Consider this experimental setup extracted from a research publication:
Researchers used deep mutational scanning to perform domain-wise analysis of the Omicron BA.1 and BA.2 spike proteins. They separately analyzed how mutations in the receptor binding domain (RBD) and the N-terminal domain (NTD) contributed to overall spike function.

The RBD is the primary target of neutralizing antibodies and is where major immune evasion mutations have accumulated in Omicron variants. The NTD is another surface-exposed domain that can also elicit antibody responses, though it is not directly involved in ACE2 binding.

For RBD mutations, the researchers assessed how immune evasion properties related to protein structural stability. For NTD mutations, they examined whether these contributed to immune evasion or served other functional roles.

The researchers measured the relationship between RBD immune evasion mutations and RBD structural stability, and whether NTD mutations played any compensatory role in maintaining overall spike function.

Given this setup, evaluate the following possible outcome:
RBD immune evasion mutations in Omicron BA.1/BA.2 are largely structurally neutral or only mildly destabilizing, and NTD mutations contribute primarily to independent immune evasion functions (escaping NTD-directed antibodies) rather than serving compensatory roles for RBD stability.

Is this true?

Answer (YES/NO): NO